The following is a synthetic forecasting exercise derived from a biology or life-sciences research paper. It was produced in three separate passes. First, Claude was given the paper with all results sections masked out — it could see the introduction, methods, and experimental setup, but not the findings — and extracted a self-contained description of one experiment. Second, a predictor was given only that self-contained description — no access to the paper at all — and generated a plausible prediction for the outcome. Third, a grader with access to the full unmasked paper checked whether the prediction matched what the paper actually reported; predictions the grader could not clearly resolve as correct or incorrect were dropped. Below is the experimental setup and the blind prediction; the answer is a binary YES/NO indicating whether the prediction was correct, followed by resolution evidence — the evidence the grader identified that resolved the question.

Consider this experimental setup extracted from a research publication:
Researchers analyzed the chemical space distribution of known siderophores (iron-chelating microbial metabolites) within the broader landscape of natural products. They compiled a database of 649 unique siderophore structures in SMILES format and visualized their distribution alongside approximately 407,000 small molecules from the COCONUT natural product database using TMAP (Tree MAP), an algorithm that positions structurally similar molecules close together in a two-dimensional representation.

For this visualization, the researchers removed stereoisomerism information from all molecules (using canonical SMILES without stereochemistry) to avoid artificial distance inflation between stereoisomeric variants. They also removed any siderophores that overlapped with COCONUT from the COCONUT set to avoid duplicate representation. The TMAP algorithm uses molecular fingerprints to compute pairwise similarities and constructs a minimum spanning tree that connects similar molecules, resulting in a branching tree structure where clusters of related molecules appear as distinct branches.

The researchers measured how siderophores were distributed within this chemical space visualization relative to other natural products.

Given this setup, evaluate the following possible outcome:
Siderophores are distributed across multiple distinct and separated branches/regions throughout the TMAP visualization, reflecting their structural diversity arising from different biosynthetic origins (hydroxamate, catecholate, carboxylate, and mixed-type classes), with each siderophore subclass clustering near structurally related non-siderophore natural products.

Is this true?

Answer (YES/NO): YES